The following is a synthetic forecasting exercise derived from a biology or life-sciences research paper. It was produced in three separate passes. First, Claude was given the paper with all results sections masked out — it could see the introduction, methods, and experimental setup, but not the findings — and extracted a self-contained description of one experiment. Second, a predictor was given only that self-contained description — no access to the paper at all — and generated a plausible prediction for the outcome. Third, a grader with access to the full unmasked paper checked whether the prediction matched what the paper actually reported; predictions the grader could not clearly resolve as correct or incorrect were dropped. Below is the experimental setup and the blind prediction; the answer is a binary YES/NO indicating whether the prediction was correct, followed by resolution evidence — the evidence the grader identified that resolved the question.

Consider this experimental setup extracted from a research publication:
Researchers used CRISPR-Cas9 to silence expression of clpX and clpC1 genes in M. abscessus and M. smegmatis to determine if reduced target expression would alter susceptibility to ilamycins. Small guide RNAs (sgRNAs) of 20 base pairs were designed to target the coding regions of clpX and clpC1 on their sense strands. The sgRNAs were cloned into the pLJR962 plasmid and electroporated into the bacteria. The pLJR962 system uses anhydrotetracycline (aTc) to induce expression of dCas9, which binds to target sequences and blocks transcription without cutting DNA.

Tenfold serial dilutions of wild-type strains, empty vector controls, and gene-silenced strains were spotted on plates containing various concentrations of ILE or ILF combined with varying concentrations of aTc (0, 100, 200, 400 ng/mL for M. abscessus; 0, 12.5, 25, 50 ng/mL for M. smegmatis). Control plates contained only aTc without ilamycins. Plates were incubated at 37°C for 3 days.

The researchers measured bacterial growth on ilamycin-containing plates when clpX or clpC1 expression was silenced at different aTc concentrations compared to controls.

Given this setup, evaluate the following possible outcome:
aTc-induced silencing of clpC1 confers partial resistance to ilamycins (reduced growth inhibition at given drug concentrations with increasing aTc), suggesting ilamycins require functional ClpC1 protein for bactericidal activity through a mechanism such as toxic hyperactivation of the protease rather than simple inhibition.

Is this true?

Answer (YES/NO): NO